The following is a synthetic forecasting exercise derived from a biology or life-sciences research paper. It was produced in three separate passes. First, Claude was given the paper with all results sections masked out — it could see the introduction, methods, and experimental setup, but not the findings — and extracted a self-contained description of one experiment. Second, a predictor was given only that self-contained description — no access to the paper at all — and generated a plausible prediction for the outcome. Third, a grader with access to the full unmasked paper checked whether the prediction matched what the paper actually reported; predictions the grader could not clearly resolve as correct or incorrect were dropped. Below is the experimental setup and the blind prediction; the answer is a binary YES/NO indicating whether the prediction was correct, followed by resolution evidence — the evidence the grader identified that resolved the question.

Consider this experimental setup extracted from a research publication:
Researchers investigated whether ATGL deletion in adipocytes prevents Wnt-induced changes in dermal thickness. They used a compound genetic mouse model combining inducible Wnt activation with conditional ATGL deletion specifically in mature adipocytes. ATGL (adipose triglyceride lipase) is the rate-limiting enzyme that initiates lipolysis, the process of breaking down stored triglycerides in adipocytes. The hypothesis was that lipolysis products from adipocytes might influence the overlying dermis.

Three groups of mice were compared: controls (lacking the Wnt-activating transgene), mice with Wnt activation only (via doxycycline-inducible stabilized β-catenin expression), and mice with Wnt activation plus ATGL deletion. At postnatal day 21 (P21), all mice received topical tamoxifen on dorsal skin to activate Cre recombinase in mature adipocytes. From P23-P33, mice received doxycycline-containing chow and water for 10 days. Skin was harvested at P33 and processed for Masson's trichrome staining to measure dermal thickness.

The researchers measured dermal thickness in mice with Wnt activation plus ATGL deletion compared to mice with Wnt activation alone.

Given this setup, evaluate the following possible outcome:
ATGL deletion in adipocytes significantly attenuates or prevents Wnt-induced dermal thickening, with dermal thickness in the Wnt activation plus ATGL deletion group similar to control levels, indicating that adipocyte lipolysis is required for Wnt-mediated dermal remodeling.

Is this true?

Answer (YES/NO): YES